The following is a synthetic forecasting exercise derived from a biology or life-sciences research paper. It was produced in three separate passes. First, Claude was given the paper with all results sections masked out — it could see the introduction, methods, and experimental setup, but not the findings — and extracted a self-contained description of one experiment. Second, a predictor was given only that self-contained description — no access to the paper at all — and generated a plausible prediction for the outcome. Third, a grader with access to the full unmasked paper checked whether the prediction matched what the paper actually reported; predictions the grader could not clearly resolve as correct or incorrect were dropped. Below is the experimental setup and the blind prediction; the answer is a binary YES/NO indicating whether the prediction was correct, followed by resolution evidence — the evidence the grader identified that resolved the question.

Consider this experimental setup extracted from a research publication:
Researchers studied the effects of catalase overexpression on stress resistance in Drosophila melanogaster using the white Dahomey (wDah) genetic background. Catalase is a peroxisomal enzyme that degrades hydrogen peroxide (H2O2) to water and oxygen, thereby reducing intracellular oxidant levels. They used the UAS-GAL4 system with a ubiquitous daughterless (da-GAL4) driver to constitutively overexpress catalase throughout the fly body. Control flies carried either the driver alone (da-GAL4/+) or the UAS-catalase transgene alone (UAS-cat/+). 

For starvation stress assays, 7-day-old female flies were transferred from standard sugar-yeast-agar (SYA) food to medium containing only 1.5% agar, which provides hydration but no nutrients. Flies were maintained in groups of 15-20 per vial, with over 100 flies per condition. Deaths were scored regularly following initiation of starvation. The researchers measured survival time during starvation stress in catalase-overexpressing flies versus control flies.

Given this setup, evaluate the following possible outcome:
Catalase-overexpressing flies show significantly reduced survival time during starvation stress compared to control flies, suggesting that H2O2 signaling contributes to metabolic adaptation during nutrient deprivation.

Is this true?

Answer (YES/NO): YES